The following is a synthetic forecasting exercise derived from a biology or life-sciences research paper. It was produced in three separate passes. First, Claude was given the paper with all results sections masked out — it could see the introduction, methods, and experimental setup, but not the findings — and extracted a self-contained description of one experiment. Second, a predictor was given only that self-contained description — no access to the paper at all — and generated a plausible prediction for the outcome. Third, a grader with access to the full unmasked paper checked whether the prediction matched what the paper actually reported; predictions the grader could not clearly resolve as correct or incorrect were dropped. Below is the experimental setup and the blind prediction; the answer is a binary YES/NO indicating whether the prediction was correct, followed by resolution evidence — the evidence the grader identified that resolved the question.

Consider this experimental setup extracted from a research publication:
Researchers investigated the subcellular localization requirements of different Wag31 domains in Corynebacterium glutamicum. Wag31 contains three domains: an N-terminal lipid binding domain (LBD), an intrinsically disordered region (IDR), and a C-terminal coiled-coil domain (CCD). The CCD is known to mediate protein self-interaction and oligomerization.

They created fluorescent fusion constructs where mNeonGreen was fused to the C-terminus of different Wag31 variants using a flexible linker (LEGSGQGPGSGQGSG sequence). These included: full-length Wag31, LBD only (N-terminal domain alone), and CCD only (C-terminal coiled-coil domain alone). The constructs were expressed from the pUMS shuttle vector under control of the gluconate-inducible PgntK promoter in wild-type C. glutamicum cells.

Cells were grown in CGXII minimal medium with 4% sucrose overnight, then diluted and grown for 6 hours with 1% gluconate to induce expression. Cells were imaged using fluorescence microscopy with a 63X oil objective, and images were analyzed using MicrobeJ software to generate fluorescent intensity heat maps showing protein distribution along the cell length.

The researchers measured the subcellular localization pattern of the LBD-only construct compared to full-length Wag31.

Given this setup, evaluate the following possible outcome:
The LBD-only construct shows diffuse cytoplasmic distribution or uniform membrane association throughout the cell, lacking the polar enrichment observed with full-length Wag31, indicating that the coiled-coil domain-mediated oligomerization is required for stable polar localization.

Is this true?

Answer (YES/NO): NO